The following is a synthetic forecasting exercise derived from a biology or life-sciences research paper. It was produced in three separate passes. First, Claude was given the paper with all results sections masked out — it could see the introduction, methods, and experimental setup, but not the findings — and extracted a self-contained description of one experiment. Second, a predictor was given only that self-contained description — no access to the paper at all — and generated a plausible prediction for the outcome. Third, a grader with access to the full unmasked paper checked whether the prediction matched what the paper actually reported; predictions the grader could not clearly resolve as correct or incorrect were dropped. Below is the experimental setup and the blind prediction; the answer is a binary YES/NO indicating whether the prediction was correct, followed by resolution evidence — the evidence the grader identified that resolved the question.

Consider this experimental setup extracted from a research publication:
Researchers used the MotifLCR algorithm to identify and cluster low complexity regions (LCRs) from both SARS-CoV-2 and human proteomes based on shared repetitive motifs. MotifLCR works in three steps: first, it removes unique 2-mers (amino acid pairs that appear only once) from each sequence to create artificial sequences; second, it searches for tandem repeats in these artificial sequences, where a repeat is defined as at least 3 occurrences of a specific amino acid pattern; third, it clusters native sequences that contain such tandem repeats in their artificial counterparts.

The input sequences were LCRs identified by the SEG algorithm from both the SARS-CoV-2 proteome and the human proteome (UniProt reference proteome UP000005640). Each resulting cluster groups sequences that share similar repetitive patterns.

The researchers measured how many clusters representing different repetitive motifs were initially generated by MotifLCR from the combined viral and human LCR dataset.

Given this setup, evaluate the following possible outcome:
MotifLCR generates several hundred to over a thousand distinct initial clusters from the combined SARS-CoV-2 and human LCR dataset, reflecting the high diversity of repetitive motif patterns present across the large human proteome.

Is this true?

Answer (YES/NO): NO